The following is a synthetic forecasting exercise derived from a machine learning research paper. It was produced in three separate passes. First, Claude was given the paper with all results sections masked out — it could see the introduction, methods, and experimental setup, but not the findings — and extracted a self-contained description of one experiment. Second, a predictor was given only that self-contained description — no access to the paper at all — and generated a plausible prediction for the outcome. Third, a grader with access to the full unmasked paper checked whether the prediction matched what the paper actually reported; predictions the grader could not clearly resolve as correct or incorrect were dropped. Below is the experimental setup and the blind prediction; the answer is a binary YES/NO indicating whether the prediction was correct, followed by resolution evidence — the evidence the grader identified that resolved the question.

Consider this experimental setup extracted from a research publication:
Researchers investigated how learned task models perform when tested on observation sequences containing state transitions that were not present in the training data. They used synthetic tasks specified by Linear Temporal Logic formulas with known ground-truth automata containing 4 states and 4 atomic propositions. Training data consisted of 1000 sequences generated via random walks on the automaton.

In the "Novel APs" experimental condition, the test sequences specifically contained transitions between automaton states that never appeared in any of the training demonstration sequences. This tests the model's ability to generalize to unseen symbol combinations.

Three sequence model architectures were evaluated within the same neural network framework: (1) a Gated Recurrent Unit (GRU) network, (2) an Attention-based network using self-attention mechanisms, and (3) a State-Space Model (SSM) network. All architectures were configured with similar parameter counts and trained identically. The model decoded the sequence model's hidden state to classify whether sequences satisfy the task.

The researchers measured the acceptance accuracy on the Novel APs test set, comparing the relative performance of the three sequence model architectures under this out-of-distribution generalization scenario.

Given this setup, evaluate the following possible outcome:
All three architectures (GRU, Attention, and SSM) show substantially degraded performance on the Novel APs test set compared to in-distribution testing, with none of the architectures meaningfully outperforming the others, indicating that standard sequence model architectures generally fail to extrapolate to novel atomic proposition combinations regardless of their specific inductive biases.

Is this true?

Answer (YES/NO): NO